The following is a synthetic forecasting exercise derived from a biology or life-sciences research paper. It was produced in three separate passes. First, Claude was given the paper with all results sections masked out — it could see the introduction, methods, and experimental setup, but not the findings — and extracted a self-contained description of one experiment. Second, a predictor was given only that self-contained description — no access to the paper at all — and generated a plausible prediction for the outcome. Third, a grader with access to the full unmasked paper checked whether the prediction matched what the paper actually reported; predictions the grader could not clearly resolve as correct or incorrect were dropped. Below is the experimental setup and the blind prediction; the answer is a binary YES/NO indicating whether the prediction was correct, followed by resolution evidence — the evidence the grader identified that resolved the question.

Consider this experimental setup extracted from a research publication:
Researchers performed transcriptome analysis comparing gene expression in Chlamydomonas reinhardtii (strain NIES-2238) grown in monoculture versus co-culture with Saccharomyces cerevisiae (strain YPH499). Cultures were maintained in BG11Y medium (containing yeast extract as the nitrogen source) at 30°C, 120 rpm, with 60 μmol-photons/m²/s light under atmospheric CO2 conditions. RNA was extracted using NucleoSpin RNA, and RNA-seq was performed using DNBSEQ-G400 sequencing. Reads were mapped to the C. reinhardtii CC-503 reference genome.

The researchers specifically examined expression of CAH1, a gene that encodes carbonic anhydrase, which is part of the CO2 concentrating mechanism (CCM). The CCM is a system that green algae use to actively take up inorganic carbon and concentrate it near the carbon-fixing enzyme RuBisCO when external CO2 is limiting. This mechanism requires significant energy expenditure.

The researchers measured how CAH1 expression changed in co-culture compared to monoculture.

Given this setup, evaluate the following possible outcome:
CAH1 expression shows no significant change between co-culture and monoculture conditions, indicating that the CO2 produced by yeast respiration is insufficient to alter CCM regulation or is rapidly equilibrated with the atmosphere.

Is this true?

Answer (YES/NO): NO